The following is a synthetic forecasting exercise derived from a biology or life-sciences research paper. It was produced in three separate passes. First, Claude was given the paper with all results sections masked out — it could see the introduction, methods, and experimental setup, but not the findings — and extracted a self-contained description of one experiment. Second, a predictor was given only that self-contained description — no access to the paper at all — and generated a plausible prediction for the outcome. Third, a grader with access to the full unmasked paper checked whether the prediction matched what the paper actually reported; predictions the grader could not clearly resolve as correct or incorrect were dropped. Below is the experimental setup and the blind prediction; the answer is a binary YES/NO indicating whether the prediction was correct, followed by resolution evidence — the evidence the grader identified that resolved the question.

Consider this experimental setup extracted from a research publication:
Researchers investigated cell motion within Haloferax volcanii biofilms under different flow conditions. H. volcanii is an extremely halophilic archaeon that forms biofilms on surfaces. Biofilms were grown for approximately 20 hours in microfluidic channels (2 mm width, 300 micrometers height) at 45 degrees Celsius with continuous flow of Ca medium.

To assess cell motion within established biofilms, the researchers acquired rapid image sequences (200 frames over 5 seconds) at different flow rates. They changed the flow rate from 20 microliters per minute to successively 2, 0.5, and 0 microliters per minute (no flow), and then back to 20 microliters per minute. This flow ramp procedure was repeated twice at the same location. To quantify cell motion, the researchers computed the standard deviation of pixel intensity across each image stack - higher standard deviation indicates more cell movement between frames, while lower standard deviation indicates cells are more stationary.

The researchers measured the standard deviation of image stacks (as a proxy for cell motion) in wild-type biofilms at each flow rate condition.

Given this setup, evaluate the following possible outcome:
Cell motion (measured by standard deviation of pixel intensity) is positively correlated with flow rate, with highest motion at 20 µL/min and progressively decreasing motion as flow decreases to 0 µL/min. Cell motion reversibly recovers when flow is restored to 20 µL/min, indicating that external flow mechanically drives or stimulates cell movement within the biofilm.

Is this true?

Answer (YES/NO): NO